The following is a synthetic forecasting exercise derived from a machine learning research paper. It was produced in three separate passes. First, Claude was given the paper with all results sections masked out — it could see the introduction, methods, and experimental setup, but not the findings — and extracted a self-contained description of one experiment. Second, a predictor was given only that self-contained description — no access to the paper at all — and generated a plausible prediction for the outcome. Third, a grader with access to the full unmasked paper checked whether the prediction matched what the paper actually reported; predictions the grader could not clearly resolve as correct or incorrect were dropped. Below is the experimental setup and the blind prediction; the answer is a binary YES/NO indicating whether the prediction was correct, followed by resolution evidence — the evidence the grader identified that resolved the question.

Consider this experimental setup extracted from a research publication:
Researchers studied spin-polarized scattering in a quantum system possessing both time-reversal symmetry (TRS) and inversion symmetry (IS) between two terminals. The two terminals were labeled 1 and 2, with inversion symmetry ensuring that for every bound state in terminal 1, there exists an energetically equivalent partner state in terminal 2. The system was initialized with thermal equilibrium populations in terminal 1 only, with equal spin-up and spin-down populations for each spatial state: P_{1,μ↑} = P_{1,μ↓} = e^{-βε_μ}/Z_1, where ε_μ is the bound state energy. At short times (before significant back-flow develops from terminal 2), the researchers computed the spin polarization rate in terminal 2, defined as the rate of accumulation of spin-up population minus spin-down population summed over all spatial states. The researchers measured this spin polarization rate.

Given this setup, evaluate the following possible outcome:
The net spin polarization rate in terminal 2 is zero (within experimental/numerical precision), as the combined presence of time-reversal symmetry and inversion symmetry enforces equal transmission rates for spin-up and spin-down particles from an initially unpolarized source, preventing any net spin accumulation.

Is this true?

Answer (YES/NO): YES